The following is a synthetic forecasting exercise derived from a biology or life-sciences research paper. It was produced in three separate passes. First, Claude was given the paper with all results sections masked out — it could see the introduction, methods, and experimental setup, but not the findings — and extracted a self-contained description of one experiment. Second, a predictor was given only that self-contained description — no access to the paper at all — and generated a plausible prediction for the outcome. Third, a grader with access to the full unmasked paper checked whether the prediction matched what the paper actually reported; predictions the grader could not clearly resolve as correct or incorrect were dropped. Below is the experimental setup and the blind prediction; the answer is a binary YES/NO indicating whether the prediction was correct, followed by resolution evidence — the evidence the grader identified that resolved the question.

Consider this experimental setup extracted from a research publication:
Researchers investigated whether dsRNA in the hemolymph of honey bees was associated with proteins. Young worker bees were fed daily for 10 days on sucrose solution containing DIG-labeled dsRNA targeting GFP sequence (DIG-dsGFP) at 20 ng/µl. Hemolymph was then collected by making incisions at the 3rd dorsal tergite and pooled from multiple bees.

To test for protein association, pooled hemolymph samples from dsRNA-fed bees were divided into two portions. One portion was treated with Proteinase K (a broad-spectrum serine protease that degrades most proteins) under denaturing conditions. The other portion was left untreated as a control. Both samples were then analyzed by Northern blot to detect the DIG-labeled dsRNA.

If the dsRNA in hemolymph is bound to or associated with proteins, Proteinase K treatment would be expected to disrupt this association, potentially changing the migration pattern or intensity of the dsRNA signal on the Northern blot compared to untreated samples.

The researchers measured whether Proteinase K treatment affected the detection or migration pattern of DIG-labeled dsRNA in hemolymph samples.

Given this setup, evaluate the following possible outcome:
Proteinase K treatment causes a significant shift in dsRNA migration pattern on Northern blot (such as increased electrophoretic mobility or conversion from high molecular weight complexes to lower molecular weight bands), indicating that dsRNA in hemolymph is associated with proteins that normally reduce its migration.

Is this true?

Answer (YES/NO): YES